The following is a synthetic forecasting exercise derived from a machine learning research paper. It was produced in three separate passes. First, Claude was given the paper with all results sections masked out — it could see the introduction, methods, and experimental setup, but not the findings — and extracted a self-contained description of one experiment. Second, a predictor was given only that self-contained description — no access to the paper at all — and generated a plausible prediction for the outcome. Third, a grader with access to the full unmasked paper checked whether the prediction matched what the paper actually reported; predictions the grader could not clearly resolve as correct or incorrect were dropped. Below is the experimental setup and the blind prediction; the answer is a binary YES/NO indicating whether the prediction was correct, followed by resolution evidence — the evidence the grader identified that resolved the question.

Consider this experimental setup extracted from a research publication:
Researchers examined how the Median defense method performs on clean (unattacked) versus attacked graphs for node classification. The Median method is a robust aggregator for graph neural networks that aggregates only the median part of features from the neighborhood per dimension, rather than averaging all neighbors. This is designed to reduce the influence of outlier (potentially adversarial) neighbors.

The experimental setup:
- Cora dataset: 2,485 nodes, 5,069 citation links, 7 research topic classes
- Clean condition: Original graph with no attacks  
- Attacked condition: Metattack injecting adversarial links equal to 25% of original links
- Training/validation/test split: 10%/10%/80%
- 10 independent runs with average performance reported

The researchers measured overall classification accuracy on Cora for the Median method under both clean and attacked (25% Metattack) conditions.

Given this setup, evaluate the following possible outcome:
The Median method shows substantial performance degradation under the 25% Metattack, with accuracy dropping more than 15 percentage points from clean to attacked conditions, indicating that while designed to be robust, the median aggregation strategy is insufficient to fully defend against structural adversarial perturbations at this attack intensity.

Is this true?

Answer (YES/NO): YES